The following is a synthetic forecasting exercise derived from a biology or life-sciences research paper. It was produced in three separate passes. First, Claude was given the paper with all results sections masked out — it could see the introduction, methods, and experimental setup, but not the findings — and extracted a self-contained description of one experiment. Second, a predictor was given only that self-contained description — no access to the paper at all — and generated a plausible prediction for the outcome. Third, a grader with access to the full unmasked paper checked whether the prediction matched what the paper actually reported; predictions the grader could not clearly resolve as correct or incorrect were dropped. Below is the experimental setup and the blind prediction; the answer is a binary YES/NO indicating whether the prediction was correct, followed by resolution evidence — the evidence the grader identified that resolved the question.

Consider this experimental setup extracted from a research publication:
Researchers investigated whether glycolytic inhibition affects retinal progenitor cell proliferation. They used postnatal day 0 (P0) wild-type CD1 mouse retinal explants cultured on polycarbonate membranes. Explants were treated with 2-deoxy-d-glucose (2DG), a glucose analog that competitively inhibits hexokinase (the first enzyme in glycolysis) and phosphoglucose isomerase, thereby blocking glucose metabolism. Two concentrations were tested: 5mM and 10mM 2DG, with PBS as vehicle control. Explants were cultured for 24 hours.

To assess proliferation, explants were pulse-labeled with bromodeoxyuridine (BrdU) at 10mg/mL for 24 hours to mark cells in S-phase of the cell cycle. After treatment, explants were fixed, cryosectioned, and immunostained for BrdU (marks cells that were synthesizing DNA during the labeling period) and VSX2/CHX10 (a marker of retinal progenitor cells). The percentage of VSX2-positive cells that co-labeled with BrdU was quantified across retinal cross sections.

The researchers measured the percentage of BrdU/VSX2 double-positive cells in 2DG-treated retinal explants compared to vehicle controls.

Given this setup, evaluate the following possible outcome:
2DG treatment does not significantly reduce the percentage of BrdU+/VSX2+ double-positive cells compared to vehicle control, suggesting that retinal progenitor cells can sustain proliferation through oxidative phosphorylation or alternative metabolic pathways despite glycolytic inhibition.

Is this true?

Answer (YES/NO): NO